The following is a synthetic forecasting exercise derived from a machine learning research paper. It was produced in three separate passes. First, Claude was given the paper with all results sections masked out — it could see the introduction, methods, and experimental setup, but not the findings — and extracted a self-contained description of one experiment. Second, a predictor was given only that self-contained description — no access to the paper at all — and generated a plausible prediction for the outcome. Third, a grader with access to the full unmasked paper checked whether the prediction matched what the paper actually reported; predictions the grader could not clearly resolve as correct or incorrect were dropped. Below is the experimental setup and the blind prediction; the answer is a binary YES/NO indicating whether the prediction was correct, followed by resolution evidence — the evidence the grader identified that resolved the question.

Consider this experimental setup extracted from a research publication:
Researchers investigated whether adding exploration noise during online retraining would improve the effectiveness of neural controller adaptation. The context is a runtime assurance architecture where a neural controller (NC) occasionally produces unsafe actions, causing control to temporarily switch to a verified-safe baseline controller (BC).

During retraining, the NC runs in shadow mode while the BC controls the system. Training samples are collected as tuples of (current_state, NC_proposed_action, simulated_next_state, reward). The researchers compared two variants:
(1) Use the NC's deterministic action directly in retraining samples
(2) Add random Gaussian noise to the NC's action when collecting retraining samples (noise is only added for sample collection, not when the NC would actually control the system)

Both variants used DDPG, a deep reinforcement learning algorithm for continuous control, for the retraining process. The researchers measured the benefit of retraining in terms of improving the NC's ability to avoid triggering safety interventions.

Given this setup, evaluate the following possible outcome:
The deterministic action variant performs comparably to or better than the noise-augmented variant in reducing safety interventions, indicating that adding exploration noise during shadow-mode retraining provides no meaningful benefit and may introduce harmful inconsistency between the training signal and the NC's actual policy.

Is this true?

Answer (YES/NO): NO